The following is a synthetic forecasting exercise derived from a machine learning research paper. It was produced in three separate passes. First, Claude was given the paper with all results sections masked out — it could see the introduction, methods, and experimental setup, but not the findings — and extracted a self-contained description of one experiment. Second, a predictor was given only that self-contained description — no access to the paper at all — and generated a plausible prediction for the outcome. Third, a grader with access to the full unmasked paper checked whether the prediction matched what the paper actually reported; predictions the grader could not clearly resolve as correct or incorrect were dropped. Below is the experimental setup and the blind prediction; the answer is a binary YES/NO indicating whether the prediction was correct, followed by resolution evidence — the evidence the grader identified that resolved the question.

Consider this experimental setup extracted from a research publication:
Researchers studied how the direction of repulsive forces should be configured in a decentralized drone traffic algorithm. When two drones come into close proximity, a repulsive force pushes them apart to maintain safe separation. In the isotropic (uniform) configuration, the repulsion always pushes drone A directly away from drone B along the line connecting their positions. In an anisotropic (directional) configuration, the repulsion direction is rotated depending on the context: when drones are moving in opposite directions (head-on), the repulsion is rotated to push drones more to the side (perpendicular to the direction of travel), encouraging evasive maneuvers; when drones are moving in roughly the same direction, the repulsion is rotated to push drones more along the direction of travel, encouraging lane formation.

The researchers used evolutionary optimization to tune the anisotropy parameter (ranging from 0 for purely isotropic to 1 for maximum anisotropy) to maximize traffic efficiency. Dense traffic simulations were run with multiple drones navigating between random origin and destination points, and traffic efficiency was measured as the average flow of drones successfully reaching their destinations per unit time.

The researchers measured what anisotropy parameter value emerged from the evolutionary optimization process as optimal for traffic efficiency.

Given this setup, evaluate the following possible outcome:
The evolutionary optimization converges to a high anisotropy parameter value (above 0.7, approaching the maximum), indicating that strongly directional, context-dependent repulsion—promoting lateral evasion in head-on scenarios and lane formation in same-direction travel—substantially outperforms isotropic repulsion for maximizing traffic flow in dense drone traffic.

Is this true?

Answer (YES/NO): NO